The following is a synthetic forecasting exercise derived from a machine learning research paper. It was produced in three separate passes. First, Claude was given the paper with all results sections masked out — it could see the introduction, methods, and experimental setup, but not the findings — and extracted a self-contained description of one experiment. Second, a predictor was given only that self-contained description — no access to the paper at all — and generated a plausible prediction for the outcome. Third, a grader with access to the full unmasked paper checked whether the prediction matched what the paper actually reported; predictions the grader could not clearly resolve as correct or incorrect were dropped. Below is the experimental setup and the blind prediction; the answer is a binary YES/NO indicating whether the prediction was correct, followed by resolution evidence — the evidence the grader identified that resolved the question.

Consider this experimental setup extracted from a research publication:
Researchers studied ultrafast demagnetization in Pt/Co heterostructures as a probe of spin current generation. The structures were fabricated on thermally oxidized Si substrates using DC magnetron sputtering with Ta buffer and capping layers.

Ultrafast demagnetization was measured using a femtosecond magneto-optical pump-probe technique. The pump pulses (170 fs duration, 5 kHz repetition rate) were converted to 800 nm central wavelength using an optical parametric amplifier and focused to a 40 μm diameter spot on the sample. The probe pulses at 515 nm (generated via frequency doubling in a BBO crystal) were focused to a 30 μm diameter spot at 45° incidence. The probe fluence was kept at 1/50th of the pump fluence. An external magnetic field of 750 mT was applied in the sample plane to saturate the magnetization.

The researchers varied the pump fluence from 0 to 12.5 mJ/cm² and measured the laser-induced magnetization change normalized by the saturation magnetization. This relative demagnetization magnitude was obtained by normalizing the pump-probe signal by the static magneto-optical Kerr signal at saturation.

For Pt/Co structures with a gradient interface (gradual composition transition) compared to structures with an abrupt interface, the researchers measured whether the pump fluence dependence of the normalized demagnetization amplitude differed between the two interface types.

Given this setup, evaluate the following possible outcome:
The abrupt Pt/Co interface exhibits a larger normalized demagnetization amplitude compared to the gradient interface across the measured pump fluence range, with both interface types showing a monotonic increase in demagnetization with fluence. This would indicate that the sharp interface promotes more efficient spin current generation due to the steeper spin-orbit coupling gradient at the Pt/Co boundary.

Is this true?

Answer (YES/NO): YES